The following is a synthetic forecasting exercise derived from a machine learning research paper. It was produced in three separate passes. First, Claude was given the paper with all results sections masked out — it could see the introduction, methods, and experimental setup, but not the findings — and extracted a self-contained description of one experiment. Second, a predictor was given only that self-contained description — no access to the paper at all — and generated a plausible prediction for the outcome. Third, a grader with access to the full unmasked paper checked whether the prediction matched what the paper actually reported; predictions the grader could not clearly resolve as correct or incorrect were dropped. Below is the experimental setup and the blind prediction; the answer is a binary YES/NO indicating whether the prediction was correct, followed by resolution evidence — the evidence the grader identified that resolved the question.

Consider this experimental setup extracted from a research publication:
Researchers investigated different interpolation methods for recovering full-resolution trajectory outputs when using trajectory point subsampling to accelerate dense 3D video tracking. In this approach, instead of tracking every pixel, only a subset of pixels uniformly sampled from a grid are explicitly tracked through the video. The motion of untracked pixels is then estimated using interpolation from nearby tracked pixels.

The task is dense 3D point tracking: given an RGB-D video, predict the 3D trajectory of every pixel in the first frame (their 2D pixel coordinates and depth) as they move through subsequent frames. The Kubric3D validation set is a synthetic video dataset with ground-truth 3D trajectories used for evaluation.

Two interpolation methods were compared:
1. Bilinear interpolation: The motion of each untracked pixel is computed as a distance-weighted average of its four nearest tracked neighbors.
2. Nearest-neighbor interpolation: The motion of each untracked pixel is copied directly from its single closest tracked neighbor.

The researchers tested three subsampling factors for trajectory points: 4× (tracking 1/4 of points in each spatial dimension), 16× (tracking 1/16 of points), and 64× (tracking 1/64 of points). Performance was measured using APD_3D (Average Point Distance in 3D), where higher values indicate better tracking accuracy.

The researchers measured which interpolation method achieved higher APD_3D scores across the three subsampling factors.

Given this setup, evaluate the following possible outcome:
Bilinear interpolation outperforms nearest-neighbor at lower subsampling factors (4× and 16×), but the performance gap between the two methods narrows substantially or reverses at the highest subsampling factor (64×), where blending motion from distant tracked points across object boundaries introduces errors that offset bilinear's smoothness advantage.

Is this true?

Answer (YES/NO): NO